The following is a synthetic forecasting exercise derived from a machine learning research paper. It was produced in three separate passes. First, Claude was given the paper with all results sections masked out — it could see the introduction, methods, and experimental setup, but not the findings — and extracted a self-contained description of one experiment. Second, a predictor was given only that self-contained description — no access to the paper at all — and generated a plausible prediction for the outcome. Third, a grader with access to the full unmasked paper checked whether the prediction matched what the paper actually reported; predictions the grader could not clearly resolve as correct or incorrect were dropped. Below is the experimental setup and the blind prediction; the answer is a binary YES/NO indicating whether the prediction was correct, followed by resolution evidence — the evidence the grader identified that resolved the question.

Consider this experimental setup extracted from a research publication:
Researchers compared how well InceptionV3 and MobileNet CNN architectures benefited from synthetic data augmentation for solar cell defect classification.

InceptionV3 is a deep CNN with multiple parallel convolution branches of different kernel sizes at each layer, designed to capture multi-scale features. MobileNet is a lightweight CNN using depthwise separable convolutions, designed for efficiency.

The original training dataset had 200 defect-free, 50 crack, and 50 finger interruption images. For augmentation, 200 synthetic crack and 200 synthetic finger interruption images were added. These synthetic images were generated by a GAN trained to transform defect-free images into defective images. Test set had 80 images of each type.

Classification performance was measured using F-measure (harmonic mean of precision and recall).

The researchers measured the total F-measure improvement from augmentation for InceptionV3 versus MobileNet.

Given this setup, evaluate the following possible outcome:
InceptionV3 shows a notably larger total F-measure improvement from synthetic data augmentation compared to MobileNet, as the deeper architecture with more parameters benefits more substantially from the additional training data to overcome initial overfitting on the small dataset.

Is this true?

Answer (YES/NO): NO